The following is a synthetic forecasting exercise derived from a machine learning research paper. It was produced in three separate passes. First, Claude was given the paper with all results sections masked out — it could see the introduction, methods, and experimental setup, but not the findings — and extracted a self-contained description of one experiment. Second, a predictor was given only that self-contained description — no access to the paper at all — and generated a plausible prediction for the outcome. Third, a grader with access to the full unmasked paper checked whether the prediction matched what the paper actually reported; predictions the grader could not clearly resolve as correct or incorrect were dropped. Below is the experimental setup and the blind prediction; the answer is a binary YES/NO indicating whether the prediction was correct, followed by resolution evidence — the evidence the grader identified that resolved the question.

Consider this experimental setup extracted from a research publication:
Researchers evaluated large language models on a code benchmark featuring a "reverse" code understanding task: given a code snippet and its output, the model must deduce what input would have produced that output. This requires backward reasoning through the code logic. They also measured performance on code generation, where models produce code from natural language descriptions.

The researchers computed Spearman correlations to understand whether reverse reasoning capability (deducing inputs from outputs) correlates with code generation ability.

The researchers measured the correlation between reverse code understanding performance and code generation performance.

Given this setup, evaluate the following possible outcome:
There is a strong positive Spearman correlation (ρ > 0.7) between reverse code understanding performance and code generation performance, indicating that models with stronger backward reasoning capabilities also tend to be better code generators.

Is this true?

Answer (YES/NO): YES